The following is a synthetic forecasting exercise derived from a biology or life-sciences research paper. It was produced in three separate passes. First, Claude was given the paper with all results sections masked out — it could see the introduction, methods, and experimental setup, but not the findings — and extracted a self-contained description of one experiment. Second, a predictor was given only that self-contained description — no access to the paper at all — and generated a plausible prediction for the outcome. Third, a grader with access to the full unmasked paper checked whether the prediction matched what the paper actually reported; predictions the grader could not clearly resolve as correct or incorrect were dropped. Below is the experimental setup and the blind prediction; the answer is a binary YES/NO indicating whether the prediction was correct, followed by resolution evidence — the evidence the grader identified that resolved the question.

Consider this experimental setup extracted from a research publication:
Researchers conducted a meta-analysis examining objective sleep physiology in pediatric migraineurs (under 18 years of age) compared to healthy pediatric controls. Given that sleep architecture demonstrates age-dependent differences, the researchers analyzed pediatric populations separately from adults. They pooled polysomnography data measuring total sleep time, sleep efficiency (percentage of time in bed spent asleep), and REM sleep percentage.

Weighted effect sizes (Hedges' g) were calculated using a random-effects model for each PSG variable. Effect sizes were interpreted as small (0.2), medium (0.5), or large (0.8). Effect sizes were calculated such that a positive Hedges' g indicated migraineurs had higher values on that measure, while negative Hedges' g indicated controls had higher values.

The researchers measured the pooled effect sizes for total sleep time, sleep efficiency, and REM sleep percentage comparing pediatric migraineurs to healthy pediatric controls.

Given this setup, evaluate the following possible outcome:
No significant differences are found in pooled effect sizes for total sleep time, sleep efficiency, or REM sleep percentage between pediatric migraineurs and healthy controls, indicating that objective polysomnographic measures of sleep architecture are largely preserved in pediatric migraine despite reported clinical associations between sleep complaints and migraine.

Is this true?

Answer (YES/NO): NO